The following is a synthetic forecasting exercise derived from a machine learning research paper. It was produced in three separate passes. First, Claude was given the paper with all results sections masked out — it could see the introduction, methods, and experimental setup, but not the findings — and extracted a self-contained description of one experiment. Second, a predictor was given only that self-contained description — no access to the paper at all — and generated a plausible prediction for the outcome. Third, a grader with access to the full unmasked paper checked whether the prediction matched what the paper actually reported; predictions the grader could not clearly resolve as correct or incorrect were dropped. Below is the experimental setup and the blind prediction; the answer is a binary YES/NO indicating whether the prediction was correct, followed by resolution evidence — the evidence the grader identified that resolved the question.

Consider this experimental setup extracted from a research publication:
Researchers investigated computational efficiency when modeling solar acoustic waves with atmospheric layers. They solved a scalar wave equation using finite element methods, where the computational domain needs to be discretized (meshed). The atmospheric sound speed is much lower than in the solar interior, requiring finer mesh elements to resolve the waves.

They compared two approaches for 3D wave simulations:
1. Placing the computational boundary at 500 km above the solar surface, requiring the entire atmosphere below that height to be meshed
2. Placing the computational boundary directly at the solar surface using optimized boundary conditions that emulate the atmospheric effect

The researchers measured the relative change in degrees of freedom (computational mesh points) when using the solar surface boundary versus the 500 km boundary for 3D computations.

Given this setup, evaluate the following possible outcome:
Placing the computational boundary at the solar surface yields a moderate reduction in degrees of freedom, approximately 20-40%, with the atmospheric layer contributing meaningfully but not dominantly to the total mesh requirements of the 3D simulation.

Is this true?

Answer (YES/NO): NO